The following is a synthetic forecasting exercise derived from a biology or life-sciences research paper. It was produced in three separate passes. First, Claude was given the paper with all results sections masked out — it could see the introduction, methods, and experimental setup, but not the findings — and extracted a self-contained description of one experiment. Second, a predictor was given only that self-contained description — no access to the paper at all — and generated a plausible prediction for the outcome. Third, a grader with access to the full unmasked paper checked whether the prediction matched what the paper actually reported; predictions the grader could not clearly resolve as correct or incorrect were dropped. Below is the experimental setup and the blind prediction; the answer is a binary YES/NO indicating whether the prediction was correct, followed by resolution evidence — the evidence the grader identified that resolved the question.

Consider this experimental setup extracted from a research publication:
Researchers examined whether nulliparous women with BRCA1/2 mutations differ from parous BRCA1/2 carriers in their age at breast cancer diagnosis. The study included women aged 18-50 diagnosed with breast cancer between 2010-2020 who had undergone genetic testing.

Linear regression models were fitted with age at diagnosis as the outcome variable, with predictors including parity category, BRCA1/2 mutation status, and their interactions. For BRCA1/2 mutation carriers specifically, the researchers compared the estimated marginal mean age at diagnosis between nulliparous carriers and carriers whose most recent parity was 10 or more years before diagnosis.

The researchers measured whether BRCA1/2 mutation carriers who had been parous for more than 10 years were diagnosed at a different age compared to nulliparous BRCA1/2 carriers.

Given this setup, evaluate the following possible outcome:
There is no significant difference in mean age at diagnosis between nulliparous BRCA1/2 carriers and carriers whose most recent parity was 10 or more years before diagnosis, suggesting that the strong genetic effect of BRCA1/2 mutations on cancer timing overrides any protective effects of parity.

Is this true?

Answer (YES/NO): NO